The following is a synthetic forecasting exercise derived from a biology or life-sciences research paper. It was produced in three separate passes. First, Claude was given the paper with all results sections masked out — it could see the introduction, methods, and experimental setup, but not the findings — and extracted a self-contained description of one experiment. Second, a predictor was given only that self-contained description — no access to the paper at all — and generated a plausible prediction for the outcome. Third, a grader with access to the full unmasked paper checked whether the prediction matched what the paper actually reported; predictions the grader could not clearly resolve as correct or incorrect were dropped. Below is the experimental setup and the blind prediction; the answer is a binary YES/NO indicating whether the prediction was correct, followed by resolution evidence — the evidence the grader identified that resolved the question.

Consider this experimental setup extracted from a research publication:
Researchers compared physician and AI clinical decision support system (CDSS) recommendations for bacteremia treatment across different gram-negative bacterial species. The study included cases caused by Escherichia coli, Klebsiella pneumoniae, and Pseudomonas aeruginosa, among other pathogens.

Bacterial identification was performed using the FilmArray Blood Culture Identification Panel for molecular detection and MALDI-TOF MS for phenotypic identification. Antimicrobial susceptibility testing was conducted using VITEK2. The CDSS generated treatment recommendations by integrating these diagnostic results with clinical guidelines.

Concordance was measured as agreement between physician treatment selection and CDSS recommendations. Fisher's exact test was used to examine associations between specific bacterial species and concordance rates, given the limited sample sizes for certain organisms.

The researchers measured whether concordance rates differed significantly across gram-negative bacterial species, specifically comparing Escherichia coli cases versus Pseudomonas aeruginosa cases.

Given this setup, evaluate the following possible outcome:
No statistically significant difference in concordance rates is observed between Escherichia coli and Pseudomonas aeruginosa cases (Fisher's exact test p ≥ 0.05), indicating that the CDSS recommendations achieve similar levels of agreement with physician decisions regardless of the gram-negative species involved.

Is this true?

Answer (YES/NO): NO